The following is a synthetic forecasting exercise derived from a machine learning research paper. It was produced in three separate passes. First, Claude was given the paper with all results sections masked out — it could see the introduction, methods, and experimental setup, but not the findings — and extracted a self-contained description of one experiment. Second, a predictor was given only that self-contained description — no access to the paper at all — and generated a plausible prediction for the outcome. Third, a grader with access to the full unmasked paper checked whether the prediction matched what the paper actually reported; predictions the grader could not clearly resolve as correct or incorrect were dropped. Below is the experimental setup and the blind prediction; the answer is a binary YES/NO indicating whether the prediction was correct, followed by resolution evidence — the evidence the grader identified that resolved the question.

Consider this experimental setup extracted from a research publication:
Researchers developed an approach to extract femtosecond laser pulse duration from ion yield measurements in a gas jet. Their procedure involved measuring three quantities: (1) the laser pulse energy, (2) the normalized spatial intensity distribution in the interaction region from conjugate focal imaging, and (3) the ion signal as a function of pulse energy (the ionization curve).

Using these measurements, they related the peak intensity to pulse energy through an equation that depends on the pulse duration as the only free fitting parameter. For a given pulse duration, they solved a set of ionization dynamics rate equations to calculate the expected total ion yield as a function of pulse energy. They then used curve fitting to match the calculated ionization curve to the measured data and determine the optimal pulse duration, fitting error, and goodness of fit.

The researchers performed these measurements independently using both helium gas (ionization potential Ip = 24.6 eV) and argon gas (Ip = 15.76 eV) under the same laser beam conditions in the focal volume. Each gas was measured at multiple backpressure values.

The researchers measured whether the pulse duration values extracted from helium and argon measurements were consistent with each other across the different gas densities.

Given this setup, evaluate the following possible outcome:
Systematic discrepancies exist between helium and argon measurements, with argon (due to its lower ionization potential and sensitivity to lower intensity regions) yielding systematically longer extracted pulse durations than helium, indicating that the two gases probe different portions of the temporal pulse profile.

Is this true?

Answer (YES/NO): NO